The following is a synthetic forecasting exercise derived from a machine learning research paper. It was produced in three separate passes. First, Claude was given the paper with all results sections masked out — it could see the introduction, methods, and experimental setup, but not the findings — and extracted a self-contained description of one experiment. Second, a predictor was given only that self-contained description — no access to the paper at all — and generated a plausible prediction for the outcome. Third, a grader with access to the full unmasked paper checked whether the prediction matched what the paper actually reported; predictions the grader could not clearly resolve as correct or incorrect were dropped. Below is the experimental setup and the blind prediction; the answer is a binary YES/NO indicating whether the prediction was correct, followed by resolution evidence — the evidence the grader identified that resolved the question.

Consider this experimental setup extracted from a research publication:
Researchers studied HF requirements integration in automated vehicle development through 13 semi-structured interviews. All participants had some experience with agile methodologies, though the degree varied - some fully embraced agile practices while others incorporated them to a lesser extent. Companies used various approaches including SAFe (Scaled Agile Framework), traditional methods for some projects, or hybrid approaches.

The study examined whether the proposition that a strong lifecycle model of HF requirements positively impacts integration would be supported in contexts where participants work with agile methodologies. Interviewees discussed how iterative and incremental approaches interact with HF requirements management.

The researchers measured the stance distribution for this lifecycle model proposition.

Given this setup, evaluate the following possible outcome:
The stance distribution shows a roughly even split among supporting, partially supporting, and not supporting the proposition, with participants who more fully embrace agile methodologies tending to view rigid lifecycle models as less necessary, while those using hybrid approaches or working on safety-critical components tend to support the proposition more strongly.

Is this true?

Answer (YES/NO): NO